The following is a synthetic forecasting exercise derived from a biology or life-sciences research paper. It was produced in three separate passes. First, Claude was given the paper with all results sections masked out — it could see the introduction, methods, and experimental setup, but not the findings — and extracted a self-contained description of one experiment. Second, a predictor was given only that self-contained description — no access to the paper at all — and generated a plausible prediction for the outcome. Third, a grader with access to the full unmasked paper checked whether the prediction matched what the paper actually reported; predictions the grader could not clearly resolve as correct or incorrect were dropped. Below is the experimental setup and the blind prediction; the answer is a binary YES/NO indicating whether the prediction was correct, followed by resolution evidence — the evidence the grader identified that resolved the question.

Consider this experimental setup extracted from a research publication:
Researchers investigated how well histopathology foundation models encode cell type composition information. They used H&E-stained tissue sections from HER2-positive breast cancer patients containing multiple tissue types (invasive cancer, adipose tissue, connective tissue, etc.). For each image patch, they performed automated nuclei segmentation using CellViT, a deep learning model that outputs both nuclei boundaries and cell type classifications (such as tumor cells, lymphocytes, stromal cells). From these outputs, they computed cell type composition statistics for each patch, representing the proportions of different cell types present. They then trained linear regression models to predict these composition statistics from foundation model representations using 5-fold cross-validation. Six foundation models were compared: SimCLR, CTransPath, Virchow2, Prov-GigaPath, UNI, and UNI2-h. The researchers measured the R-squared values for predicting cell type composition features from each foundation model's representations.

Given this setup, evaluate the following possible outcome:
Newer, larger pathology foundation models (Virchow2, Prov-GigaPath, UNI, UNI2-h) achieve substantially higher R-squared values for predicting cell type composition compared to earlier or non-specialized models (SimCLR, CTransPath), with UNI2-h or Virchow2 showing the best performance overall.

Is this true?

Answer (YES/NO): NO